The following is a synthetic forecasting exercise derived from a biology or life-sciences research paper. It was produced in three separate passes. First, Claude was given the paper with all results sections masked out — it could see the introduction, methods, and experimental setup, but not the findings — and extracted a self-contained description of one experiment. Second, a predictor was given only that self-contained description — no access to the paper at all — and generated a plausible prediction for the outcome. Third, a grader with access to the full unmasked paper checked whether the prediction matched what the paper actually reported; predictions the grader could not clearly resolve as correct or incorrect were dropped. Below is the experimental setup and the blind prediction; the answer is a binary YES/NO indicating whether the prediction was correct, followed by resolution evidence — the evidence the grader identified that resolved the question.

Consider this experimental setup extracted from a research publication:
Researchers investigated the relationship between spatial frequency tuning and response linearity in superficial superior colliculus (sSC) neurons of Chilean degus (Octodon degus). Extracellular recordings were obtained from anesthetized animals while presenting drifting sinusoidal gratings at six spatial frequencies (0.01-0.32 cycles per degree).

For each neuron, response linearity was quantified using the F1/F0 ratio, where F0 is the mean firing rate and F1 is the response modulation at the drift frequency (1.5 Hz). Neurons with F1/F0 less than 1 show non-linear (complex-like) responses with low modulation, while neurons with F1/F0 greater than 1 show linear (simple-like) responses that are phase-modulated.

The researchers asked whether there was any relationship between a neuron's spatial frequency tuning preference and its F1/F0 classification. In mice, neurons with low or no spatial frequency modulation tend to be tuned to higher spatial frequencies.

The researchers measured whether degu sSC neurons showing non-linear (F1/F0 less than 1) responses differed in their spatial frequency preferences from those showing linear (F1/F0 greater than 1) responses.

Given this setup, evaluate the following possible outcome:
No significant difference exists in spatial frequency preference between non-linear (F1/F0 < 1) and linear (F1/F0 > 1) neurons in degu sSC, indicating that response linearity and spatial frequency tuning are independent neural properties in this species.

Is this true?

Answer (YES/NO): NO